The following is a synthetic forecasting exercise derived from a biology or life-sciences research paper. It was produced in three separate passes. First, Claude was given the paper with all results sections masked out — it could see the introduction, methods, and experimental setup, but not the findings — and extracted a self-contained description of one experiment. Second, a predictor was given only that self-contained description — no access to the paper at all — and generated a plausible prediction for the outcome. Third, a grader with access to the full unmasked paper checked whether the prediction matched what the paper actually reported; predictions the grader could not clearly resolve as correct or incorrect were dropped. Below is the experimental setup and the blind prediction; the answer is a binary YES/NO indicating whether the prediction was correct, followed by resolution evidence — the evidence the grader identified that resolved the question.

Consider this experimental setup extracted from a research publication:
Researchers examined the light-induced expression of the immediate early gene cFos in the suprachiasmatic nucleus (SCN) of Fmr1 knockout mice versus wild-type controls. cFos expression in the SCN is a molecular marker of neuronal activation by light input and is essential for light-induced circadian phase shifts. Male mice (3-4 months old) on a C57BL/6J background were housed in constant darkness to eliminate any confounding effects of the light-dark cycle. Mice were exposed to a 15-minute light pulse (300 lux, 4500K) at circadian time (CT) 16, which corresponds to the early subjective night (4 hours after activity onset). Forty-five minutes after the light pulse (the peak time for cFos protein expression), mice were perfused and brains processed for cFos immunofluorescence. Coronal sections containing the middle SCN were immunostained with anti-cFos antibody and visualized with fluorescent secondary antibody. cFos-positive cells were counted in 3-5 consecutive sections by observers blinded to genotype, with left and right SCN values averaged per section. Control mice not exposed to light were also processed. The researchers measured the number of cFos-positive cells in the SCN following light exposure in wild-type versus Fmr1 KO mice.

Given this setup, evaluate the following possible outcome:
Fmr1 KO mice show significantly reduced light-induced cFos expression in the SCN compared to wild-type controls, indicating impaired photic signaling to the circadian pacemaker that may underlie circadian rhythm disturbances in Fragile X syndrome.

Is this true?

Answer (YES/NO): YES